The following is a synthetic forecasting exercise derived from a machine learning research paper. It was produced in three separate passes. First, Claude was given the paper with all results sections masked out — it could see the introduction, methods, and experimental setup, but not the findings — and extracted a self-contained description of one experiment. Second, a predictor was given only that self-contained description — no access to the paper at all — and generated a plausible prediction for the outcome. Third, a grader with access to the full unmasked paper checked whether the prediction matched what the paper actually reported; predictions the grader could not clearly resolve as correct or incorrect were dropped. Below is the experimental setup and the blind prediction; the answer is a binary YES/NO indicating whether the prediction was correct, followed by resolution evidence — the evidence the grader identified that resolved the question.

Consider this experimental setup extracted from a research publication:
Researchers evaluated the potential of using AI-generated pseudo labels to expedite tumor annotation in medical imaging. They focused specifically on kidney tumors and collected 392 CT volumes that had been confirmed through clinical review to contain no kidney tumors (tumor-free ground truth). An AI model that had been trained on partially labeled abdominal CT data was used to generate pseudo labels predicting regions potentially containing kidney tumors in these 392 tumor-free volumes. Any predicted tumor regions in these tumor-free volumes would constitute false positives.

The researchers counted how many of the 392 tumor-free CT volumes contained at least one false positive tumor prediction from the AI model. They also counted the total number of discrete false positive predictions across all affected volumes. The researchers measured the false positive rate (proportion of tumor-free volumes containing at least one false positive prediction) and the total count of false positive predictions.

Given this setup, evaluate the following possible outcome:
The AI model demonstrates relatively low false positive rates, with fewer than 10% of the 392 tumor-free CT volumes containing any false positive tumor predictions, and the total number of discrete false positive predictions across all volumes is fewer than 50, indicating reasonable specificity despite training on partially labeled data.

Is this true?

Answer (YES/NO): NO